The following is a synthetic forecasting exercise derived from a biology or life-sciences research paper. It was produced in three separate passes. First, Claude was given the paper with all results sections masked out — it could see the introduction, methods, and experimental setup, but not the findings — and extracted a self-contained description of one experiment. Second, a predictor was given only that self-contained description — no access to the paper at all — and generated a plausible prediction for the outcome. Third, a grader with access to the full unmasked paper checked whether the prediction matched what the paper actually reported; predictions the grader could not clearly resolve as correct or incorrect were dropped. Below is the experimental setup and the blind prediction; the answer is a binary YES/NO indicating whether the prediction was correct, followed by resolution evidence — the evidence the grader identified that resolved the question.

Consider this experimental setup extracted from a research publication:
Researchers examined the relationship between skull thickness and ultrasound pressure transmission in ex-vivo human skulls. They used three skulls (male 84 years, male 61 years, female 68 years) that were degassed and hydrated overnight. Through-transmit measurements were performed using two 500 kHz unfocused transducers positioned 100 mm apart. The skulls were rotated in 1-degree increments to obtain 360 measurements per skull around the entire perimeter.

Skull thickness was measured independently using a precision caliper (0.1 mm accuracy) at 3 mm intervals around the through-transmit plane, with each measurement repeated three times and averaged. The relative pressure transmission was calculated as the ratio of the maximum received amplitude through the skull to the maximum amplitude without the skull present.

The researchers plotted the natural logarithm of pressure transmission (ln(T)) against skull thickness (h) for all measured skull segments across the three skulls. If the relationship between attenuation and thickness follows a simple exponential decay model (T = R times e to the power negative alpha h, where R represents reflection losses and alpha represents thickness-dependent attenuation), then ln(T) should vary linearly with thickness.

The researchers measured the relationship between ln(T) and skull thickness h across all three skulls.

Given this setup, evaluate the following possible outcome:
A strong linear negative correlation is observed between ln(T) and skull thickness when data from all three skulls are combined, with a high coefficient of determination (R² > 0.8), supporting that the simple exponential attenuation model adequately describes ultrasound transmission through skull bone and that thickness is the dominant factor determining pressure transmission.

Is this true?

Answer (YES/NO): NO